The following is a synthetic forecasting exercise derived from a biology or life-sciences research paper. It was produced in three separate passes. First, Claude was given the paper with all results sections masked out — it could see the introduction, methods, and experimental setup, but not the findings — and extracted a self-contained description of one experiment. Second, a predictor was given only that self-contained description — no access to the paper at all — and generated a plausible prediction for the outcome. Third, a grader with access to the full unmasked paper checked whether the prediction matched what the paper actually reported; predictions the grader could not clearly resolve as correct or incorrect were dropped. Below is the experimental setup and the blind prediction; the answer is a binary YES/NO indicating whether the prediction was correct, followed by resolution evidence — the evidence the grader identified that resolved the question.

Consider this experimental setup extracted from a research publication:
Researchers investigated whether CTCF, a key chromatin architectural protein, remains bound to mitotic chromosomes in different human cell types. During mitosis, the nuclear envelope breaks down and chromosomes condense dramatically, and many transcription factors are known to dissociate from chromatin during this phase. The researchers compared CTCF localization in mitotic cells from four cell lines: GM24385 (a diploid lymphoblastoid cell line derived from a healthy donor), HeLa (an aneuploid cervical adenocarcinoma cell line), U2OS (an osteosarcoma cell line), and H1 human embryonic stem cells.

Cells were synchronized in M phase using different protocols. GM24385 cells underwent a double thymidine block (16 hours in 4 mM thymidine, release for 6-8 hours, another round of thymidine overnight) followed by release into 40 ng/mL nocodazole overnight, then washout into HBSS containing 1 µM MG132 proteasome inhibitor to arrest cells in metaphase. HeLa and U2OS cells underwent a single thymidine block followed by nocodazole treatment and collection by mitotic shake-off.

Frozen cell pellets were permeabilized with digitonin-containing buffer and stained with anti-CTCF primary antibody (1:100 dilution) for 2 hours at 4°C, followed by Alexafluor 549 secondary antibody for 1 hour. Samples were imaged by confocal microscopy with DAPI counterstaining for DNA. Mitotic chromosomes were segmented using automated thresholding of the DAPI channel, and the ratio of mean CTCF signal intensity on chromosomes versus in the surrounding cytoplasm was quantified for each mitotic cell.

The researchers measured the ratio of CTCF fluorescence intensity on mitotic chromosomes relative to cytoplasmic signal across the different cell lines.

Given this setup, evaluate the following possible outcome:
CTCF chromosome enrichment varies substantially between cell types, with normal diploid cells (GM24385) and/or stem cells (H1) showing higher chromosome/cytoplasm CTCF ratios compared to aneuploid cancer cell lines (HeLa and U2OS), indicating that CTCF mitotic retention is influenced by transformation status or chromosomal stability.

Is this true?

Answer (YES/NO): YES